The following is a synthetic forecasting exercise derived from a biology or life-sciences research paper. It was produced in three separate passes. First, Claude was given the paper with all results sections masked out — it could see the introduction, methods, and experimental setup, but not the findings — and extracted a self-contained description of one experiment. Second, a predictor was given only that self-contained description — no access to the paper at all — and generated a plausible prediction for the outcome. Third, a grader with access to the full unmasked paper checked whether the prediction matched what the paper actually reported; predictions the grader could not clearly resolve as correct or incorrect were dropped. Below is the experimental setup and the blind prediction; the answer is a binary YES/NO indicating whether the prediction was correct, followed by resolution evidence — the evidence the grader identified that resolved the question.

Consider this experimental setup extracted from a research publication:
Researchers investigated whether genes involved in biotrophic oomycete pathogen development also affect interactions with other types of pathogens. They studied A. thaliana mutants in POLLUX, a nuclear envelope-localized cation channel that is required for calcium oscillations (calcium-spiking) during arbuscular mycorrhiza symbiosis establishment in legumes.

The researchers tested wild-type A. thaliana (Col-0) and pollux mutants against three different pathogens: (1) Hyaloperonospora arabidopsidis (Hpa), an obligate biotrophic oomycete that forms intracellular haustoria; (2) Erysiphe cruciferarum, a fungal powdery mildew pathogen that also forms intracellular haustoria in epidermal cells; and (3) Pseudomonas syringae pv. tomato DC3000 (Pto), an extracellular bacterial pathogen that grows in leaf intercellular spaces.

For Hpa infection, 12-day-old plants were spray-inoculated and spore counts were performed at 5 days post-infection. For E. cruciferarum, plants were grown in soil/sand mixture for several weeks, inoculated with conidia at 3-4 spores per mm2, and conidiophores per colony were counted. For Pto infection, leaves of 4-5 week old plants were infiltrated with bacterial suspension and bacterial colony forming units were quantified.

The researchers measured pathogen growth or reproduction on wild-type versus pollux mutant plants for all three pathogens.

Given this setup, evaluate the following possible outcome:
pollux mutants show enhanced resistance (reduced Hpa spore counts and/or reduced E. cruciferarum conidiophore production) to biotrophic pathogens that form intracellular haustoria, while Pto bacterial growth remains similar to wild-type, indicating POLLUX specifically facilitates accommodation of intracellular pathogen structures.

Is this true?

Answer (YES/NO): NO